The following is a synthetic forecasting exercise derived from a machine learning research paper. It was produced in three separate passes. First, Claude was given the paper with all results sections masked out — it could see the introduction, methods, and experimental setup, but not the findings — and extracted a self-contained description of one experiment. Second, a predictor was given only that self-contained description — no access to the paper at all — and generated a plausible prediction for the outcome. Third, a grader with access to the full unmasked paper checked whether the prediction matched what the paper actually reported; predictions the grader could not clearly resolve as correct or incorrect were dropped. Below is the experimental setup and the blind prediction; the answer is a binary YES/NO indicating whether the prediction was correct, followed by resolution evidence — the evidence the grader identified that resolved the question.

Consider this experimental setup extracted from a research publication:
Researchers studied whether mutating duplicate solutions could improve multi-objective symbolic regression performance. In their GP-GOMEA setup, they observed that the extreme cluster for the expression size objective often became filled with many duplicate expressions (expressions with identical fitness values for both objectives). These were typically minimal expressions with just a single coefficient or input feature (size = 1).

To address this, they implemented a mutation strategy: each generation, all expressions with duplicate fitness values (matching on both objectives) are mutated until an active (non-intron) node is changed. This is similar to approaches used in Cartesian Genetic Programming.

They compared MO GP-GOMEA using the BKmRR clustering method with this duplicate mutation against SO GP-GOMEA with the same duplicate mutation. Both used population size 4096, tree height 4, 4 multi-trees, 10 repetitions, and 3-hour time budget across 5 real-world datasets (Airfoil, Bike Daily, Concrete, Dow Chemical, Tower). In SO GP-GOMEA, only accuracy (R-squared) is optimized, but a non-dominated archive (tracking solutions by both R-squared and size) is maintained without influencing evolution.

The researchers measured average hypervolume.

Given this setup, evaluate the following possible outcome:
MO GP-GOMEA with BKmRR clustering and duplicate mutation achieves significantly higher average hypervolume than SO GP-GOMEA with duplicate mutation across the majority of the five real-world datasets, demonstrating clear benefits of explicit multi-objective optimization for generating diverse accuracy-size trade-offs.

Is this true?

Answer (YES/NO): NO